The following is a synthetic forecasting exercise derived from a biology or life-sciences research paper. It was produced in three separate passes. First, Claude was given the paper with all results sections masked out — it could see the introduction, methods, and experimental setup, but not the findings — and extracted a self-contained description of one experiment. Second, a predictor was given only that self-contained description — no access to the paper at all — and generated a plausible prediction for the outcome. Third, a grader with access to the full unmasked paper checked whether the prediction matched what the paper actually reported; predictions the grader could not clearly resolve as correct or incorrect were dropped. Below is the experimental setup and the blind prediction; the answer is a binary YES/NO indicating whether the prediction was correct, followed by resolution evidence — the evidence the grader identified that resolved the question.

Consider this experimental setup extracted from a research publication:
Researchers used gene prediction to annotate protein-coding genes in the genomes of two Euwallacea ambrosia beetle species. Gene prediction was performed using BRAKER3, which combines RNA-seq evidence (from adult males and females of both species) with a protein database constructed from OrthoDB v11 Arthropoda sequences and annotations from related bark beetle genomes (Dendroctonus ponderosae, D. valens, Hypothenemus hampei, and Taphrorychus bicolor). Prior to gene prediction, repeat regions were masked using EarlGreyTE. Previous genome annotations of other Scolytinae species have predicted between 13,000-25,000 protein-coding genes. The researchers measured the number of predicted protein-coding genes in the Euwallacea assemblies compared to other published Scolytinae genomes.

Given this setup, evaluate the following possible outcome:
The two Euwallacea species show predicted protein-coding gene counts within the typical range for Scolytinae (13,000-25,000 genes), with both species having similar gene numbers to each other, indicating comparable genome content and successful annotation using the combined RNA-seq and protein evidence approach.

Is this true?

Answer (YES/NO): NO